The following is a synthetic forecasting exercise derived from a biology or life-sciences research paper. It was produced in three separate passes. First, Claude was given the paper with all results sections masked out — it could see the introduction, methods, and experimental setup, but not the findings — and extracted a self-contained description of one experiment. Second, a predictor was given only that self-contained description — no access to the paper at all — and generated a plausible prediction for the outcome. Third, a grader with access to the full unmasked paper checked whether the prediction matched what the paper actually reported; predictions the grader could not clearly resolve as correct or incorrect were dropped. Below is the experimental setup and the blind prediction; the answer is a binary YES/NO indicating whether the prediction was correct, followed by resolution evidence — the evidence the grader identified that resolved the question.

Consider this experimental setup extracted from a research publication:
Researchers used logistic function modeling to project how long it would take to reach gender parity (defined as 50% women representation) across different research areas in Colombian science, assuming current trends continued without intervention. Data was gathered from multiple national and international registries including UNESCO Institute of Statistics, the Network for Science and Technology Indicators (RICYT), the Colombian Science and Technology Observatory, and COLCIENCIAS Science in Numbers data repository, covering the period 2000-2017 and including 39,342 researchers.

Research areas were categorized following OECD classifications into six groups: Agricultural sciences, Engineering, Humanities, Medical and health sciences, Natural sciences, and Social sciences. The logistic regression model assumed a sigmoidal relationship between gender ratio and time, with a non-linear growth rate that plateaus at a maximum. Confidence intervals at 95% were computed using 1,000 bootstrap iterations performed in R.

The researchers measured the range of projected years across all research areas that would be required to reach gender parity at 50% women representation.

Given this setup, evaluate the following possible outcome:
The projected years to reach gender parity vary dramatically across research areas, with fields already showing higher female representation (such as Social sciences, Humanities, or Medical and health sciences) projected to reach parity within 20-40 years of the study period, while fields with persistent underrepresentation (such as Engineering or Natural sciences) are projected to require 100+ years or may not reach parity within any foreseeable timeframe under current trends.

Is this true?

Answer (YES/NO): NO